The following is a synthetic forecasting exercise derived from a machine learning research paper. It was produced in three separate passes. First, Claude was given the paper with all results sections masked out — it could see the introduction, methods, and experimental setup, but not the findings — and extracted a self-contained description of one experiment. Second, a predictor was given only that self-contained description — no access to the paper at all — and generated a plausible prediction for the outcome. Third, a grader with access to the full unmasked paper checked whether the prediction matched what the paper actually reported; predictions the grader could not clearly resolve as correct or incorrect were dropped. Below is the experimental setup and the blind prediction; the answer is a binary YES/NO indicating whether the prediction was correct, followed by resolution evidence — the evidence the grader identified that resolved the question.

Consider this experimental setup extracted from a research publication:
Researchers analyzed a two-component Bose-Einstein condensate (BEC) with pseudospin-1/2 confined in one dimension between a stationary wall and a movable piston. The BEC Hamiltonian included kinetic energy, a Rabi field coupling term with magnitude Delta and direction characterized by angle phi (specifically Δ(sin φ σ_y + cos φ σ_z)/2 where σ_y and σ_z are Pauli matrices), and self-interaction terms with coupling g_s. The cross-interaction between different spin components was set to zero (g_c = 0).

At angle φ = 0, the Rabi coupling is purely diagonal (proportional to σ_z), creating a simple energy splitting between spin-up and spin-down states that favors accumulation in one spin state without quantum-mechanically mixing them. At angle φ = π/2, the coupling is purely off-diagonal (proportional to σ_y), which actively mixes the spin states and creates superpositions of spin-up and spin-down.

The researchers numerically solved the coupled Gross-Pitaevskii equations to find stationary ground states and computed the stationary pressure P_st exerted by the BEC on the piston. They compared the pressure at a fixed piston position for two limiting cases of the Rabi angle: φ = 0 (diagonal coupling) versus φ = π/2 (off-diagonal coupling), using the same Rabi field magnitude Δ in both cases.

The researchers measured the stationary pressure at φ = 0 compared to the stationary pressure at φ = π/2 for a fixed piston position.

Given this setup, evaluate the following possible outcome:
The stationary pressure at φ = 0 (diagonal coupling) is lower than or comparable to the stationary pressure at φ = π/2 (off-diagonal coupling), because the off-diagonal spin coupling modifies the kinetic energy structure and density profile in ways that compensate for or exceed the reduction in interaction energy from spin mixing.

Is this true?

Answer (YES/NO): NO